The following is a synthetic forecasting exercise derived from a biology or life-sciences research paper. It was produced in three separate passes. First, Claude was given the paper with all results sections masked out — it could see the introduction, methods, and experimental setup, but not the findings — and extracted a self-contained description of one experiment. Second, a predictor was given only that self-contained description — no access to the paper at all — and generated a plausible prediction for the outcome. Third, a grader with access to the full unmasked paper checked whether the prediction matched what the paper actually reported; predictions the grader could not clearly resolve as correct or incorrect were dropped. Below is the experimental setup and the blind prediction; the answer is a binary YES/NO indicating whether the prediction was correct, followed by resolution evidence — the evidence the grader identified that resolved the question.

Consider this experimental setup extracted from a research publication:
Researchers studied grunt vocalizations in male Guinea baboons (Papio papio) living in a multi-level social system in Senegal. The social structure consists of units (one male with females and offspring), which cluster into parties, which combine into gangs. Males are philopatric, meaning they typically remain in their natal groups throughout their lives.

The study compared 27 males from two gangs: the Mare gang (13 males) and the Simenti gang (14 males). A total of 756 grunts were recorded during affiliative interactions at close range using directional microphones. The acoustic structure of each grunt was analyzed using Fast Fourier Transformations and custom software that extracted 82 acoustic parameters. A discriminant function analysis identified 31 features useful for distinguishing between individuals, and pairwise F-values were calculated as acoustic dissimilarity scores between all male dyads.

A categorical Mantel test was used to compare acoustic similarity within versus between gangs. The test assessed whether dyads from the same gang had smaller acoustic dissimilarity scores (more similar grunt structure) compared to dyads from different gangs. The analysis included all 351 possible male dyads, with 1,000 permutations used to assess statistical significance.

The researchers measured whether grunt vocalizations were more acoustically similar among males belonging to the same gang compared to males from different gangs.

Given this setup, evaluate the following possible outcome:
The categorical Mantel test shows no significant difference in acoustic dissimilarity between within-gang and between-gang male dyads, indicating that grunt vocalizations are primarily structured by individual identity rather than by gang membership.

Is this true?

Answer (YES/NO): NO